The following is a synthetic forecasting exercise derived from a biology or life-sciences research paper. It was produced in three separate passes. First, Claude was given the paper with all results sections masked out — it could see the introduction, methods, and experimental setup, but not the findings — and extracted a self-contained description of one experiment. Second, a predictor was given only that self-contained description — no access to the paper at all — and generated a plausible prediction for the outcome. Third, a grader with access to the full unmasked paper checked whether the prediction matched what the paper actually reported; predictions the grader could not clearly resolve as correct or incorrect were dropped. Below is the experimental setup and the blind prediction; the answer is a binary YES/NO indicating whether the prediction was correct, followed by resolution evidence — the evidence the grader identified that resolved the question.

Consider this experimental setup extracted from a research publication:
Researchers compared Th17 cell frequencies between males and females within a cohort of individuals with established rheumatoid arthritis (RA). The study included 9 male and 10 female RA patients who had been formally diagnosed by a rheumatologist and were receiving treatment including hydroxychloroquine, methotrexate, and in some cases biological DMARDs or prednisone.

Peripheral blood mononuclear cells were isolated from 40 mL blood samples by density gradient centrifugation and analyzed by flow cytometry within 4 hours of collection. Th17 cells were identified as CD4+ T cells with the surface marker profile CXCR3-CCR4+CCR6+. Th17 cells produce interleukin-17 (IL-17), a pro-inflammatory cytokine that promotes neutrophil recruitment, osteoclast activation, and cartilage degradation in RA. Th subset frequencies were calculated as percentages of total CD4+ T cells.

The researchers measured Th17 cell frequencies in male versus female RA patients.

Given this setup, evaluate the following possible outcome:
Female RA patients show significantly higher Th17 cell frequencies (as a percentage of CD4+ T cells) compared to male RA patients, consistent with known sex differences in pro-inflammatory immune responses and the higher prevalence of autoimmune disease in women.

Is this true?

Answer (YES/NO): NO